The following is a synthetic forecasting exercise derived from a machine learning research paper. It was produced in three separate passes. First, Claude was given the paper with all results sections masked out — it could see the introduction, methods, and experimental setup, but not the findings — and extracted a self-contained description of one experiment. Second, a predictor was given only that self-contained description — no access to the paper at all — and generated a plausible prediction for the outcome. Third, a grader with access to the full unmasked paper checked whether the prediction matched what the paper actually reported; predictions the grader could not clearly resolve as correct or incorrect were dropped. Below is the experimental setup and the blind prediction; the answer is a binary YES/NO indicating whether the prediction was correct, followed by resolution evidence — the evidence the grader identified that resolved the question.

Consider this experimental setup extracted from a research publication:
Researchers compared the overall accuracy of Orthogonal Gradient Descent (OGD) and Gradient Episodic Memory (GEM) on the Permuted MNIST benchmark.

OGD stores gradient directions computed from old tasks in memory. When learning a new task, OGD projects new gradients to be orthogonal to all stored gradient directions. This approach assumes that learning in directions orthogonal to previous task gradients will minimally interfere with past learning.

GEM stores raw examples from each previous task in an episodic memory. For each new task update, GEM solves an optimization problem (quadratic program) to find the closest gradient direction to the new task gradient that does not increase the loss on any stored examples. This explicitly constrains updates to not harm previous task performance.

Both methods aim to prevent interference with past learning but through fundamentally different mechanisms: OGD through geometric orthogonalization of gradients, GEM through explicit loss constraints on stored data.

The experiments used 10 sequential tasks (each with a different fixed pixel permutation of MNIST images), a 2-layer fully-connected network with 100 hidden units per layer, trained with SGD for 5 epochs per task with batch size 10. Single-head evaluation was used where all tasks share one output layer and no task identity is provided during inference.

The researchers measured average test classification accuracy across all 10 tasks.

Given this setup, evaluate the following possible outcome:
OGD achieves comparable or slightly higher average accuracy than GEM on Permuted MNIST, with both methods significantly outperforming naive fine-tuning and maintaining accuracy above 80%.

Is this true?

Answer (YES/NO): NO